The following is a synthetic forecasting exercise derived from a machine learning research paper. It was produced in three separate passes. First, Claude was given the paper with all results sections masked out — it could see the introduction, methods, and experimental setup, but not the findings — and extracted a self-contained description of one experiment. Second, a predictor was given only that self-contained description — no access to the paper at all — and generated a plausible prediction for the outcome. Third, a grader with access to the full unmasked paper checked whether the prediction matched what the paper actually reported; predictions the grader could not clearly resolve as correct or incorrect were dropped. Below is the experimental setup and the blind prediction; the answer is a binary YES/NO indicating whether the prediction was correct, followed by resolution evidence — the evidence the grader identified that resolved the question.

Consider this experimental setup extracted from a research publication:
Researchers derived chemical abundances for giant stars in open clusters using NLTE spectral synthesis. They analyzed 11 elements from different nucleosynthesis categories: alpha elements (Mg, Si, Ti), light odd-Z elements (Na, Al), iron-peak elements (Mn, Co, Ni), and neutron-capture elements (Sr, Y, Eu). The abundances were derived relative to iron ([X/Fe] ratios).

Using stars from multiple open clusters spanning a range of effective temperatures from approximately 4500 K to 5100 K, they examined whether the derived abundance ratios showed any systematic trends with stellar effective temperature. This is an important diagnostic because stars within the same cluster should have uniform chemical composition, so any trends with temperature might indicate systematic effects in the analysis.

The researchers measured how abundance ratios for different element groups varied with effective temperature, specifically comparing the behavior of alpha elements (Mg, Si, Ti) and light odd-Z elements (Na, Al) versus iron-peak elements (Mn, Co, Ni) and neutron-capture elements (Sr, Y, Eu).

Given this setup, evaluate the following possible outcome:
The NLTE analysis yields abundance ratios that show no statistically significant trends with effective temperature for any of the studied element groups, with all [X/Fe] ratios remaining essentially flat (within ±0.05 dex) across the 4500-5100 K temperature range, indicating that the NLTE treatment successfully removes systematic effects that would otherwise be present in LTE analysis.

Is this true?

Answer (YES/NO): NO